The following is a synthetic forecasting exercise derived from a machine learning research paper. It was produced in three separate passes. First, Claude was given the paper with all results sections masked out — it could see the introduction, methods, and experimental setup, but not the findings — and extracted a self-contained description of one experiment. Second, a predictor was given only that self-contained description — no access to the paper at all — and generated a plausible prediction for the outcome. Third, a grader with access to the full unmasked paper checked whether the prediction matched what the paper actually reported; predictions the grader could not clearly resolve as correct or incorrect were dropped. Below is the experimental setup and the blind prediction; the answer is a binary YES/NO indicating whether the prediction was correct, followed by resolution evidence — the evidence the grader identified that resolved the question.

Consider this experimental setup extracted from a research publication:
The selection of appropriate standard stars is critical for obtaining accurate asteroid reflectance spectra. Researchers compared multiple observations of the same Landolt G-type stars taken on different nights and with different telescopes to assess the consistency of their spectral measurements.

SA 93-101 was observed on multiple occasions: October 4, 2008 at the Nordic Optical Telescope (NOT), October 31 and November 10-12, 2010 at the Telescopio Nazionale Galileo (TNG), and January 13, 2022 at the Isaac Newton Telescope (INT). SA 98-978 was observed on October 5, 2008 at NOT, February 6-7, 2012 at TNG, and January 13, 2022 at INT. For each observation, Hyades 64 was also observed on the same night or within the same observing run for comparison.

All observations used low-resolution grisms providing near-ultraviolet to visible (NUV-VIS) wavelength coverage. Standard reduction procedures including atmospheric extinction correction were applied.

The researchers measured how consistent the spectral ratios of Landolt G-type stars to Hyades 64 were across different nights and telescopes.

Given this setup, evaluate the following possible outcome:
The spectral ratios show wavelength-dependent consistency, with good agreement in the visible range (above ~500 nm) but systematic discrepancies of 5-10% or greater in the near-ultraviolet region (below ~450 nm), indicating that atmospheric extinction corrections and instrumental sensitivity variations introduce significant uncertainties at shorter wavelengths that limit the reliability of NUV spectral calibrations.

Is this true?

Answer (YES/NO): NO